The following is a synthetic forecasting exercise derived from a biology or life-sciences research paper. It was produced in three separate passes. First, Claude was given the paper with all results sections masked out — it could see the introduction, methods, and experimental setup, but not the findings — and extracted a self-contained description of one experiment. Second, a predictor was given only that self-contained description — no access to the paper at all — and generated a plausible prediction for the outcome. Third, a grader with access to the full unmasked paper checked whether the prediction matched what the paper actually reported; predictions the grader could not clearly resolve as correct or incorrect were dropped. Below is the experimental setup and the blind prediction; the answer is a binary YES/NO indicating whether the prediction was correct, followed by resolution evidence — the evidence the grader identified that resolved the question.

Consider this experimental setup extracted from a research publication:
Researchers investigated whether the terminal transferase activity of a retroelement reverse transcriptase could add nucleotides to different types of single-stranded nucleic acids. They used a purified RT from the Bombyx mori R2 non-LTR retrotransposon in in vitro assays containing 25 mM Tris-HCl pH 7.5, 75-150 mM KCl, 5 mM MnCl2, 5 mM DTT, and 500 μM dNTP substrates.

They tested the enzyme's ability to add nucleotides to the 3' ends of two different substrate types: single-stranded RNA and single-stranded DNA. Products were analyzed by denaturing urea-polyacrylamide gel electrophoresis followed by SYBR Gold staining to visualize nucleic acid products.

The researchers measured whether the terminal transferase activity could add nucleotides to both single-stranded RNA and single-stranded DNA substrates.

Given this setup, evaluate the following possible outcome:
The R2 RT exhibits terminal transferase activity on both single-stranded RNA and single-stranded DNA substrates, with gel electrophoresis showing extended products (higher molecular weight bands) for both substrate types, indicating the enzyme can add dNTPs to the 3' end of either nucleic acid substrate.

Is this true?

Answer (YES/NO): YES